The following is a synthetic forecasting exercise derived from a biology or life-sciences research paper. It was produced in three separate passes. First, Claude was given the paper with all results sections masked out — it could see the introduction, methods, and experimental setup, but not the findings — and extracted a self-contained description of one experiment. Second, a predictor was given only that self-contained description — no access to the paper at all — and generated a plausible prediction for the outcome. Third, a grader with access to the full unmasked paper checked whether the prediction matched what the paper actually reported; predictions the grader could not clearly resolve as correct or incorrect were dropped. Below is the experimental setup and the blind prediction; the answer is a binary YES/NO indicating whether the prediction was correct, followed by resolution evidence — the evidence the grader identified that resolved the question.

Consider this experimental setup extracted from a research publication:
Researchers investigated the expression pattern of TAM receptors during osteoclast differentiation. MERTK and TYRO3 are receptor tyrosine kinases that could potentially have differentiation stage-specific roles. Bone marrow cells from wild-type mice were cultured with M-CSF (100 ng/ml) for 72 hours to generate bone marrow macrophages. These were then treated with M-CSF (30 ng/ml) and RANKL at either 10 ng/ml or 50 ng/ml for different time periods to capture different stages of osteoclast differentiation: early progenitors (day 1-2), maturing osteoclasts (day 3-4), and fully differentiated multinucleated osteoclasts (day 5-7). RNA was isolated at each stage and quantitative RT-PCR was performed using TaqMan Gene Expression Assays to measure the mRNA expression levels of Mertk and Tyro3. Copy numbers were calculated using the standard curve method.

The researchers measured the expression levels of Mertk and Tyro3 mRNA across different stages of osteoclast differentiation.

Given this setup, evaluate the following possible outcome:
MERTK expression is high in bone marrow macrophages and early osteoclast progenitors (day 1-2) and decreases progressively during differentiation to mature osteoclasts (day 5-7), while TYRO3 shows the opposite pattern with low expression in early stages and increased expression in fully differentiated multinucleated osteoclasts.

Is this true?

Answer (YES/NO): NO